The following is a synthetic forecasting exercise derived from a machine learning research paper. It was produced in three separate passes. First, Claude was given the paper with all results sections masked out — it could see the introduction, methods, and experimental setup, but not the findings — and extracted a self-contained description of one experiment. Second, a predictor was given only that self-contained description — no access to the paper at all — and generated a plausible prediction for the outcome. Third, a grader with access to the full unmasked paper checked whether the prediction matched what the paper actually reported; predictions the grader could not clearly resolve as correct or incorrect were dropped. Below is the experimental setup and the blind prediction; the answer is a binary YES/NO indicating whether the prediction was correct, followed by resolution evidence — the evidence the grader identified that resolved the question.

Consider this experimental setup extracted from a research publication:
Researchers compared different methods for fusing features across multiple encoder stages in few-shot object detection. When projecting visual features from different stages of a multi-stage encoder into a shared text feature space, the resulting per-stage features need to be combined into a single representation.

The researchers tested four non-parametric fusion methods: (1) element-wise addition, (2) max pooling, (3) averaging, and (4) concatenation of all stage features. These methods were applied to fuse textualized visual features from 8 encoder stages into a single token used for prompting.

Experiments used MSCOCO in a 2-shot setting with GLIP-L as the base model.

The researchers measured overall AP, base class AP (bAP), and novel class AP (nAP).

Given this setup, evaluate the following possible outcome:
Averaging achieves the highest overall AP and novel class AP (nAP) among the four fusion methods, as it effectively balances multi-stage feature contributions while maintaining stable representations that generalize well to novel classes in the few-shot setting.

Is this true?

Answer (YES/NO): NO